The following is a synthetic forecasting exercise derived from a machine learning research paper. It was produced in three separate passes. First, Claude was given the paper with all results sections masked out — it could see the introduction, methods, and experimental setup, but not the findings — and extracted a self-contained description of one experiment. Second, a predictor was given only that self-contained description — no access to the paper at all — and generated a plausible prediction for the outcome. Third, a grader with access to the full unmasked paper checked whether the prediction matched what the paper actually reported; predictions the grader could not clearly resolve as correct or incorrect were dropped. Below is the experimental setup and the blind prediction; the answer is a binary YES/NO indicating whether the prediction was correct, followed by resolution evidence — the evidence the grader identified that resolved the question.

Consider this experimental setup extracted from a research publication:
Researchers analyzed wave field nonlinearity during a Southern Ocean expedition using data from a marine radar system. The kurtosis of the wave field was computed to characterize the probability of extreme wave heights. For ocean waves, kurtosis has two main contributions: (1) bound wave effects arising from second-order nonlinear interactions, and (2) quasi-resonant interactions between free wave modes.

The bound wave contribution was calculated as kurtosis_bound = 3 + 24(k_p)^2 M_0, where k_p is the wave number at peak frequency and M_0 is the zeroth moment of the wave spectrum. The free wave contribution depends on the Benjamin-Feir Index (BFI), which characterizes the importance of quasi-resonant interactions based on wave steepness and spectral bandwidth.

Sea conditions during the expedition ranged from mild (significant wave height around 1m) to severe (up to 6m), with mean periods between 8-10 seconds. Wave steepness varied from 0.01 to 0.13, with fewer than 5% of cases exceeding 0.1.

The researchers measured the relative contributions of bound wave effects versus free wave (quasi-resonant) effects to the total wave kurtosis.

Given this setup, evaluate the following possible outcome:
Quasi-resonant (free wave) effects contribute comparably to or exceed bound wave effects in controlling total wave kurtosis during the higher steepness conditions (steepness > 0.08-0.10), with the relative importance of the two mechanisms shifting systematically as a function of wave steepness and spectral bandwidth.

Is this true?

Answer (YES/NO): NO